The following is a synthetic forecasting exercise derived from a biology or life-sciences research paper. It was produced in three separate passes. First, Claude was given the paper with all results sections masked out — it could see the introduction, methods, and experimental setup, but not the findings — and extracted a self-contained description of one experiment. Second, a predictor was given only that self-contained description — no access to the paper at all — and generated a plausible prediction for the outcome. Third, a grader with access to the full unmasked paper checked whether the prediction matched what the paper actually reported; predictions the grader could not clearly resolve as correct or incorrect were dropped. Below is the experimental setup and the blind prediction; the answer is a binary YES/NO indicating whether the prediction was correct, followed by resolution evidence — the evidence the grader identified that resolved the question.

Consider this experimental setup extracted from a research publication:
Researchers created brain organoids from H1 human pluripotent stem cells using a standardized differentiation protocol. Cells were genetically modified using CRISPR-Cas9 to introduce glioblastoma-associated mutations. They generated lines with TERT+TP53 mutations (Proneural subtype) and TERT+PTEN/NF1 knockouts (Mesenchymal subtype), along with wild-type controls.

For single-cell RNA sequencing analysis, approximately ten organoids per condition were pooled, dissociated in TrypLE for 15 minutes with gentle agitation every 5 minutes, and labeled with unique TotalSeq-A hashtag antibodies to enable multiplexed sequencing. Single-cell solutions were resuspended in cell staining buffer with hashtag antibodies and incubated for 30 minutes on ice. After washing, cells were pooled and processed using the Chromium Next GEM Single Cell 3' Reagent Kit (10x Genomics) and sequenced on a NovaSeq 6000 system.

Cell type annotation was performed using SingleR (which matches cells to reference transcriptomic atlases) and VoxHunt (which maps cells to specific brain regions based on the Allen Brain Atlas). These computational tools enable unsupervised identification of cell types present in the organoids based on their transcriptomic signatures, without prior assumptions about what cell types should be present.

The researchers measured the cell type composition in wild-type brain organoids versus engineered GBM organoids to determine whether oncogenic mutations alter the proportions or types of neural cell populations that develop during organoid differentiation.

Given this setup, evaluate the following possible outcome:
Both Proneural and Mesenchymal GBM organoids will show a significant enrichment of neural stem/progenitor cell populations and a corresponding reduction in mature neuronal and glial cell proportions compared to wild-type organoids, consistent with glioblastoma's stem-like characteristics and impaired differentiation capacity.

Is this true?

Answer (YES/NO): NO